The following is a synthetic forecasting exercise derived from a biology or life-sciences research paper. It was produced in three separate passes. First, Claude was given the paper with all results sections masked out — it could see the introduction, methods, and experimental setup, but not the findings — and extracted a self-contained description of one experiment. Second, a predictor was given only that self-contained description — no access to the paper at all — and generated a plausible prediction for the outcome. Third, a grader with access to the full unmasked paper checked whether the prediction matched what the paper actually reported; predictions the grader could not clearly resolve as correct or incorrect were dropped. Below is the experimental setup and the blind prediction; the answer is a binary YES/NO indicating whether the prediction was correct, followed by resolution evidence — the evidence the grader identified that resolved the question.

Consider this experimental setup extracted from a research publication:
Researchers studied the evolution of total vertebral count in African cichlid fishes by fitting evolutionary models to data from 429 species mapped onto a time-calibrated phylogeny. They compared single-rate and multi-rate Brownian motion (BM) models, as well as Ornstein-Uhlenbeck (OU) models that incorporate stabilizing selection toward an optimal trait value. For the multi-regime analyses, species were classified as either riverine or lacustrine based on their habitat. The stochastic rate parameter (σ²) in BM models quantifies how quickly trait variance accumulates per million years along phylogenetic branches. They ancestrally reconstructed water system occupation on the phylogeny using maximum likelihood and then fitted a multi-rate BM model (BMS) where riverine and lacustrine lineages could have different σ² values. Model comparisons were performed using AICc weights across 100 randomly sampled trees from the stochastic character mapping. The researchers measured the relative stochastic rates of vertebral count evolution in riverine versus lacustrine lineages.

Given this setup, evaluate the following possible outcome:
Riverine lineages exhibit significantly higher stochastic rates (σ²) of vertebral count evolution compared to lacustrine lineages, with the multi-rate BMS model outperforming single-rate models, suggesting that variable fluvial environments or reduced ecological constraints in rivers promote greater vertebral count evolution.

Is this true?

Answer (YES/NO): YES